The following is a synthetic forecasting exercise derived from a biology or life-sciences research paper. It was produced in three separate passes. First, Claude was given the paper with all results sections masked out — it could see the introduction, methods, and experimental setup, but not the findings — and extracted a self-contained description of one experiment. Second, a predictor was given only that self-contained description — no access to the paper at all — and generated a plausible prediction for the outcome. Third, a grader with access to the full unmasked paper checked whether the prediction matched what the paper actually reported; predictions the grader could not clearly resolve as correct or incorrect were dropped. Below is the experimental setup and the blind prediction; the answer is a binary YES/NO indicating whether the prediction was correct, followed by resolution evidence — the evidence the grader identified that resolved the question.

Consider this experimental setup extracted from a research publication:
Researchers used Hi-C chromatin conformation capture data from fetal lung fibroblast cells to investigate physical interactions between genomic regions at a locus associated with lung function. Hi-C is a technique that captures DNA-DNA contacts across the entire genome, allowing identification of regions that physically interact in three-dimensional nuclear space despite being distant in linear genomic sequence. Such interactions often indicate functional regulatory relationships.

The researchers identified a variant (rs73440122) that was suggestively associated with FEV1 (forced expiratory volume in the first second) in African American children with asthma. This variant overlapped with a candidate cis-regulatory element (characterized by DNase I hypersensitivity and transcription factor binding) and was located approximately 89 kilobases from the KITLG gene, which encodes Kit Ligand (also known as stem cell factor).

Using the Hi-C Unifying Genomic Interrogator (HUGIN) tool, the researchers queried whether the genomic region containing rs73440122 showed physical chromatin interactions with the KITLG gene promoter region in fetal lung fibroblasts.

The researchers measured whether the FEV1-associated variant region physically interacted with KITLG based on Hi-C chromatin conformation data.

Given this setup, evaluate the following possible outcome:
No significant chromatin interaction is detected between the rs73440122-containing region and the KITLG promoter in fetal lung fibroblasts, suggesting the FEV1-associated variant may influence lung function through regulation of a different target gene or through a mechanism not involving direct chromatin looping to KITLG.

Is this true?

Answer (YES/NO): NO